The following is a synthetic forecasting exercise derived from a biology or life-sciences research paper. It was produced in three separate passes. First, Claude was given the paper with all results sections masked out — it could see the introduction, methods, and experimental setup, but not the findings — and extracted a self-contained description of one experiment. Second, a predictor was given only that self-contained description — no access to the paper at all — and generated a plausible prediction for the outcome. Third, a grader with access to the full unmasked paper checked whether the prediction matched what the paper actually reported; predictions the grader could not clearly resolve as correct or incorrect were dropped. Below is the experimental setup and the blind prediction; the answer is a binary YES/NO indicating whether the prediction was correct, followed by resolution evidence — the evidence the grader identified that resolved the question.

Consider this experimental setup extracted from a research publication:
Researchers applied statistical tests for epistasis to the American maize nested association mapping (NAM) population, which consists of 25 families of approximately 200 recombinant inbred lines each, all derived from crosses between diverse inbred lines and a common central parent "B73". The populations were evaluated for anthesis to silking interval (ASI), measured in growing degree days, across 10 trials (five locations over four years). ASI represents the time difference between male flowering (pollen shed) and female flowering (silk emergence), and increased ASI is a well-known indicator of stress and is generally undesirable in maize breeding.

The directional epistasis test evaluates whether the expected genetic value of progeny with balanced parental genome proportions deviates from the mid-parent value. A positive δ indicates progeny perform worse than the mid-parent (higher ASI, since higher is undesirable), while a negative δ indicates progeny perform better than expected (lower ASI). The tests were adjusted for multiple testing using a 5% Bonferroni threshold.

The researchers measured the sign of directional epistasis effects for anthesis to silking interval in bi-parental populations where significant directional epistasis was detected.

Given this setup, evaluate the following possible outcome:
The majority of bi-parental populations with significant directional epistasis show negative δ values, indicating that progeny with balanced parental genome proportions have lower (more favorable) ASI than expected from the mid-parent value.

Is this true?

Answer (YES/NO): NO